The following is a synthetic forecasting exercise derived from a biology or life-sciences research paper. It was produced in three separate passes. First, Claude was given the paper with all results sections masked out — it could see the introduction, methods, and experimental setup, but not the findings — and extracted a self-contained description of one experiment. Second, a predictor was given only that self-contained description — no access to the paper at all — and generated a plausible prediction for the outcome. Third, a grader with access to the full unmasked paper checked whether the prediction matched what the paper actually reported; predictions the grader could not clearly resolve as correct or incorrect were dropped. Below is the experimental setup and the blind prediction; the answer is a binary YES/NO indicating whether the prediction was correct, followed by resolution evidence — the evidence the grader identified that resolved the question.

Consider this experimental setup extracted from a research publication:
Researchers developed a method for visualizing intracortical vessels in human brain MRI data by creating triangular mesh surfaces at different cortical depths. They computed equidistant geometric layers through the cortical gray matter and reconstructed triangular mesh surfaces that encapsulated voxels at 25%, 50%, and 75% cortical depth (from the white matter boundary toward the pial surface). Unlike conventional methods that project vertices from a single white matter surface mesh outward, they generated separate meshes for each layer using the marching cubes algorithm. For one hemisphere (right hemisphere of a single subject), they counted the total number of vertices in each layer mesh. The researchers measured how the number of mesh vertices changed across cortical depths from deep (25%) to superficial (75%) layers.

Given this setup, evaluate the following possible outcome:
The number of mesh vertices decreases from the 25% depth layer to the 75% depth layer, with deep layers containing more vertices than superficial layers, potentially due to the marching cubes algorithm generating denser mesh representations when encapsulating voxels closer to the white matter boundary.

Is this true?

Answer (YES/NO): NO